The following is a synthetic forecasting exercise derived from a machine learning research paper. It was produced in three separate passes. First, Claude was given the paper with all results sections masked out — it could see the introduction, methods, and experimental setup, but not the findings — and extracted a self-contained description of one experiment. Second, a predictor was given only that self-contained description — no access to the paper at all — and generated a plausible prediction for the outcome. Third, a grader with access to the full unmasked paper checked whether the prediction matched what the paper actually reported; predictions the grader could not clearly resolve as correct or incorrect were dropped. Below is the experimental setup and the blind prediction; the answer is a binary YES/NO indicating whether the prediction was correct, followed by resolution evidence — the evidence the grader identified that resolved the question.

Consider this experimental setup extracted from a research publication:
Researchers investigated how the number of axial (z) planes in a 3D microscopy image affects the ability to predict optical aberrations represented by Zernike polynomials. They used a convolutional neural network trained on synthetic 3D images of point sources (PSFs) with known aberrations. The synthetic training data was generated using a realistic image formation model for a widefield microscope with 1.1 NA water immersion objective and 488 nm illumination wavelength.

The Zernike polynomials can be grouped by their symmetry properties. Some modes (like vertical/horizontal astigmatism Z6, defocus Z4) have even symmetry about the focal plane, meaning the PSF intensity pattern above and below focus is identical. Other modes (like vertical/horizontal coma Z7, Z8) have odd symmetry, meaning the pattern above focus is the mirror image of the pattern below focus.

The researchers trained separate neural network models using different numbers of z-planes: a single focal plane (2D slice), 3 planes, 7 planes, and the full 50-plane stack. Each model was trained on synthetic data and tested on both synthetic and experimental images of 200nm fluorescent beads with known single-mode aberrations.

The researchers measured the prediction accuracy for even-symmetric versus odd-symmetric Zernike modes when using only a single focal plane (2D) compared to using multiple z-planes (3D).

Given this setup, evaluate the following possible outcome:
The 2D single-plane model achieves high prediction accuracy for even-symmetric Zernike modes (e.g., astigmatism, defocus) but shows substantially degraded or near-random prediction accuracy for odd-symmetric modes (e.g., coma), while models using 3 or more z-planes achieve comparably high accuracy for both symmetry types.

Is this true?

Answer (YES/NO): NO